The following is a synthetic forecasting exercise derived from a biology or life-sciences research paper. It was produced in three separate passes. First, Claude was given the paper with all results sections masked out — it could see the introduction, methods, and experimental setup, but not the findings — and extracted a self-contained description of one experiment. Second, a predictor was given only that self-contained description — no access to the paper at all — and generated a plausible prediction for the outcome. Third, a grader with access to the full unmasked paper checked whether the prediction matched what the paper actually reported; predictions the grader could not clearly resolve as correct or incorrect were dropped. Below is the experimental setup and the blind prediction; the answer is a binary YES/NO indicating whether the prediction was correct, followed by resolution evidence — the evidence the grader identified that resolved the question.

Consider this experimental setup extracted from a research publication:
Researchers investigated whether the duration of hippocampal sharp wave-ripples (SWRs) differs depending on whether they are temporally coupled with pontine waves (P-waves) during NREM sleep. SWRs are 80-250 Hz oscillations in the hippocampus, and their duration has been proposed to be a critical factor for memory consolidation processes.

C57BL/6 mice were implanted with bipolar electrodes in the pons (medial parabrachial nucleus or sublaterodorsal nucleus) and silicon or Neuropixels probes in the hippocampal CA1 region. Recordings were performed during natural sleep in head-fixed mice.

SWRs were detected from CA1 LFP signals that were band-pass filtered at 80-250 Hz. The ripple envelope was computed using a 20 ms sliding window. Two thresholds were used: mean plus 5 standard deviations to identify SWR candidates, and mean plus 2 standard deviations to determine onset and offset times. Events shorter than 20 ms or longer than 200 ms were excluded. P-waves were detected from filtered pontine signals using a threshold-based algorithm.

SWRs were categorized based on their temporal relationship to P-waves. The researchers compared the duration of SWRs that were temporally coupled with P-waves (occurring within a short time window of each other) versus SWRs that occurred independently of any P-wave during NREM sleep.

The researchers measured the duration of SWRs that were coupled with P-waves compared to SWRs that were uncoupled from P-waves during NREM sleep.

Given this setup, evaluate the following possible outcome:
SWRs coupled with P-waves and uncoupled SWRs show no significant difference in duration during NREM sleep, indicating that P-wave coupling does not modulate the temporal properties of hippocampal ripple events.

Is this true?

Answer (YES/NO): NO